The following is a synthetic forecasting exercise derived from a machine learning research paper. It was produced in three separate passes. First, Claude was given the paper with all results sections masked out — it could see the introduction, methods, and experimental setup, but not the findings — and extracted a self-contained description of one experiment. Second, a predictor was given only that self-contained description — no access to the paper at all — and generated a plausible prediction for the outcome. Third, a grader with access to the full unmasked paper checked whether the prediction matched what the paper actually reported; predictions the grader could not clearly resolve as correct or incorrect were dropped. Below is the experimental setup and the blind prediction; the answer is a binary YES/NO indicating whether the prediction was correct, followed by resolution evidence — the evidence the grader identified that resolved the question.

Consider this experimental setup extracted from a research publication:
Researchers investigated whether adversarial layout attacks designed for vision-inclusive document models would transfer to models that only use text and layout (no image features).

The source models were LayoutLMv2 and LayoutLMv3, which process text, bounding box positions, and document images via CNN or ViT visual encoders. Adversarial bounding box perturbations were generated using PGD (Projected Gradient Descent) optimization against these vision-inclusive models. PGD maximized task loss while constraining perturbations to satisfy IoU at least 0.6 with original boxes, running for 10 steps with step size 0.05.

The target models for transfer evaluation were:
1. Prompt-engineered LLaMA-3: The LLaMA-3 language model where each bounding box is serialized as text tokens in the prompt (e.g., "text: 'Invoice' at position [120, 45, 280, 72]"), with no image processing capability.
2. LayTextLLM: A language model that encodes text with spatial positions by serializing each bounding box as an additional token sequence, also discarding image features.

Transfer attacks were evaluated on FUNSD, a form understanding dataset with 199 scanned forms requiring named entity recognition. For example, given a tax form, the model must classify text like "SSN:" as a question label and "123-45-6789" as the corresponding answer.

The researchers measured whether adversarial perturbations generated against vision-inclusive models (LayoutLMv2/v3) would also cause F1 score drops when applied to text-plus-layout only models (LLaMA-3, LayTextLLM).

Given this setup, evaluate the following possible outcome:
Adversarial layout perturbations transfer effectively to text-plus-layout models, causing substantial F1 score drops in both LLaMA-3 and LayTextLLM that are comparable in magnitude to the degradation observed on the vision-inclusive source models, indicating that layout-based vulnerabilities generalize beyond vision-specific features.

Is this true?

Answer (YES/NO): NO